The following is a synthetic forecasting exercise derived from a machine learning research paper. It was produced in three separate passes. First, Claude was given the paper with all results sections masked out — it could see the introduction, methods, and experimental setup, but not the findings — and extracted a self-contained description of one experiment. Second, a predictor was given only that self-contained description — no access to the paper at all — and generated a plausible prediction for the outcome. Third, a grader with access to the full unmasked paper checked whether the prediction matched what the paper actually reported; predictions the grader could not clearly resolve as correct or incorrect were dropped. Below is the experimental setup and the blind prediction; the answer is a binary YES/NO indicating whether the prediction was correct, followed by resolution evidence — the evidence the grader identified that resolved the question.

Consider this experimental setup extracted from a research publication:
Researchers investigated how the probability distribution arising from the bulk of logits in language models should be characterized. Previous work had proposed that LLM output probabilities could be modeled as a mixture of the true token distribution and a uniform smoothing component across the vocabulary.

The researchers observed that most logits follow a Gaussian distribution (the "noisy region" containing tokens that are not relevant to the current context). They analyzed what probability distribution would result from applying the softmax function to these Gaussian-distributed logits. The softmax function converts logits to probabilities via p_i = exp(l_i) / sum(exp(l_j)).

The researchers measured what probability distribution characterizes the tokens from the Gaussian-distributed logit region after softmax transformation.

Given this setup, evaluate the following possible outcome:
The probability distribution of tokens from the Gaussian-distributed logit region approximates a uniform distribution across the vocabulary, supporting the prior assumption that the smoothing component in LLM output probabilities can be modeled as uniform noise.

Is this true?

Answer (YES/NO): NO